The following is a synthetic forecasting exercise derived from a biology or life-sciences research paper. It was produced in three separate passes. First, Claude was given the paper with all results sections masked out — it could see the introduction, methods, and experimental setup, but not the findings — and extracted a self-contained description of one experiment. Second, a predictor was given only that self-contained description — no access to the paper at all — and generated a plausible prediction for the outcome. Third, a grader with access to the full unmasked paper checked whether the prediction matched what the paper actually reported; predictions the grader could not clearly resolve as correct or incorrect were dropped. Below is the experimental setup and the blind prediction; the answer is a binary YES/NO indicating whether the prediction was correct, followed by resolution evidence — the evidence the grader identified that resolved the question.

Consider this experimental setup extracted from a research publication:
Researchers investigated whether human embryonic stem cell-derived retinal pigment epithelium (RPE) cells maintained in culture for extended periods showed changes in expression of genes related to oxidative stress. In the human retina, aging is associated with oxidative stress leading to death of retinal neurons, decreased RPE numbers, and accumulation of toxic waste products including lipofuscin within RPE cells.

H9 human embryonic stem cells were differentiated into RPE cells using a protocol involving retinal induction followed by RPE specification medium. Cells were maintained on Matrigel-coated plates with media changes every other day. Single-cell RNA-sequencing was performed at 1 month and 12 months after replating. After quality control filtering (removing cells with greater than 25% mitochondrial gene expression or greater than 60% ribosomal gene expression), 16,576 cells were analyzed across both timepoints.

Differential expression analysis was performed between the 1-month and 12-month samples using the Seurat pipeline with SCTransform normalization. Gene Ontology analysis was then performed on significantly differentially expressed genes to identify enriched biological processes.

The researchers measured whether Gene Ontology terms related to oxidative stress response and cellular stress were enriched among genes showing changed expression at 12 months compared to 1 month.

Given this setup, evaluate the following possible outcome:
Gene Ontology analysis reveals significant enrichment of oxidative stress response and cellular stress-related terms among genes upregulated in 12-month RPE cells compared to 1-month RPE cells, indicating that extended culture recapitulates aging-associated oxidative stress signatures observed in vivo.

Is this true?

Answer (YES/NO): NO